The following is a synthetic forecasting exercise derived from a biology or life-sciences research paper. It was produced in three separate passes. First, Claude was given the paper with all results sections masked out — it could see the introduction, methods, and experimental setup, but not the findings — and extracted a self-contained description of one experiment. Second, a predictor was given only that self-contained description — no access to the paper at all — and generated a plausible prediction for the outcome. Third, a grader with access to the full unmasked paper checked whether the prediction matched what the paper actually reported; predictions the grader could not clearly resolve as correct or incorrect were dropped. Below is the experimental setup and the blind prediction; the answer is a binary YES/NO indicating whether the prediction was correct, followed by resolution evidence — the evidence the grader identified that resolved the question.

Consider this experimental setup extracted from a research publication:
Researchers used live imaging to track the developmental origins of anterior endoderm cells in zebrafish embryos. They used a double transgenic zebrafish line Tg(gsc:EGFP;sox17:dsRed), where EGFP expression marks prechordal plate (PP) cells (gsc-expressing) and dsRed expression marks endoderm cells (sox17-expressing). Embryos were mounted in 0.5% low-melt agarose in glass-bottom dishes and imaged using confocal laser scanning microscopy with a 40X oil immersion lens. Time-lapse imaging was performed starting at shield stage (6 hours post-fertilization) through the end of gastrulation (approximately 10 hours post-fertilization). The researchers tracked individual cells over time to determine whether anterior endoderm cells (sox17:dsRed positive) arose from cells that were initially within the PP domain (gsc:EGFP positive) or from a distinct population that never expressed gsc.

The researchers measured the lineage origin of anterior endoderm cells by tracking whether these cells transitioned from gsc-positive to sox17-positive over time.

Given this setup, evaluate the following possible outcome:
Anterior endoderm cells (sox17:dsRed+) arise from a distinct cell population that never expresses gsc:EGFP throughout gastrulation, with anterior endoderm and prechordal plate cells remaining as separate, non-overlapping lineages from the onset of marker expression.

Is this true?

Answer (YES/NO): NO